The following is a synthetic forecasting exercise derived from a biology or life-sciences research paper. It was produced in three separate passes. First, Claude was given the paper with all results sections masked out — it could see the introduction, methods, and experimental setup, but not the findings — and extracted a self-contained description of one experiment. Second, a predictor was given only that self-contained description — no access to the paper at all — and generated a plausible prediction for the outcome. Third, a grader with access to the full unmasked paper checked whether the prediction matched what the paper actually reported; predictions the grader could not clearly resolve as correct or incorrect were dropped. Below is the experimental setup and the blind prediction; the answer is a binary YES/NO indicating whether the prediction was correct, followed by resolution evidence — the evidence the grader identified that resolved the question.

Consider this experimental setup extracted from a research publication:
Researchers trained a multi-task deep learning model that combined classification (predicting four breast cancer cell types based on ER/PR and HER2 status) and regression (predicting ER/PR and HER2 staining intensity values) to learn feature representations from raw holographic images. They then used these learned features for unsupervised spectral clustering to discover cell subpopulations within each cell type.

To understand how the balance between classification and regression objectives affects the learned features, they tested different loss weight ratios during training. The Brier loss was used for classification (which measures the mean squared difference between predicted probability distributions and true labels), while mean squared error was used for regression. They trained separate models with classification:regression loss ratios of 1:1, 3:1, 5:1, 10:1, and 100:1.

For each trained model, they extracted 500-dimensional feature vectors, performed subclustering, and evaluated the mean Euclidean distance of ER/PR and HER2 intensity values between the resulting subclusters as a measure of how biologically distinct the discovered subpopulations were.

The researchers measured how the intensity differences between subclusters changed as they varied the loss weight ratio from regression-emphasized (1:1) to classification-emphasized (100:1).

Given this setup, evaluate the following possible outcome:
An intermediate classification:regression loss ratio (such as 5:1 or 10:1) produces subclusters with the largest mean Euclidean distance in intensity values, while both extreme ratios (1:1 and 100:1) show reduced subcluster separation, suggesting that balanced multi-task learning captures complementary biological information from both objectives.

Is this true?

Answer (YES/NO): NO